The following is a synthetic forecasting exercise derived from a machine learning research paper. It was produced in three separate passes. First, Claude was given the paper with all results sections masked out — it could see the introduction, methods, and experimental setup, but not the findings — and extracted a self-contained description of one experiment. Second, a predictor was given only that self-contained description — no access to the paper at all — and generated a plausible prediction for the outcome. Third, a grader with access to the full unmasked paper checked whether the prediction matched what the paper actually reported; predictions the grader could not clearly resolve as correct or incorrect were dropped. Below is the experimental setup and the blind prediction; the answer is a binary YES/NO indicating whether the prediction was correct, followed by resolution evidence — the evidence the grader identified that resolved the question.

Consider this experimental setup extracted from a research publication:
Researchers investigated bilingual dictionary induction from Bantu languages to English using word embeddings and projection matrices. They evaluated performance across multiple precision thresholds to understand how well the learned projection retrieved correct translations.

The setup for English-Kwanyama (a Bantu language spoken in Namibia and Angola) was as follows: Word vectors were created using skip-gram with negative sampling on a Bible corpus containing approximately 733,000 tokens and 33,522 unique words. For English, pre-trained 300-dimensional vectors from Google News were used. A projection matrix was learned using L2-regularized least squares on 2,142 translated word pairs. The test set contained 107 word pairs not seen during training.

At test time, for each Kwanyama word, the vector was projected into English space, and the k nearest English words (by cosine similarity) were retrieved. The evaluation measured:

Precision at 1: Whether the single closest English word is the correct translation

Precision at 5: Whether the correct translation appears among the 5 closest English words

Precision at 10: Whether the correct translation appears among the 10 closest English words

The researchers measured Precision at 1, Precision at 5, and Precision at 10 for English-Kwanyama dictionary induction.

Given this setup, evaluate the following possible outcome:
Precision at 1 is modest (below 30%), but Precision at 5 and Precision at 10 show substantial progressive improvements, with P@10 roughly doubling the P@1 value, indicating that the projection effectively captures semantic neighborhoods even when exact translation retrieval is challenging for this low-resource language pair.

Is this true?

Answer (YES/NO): NO